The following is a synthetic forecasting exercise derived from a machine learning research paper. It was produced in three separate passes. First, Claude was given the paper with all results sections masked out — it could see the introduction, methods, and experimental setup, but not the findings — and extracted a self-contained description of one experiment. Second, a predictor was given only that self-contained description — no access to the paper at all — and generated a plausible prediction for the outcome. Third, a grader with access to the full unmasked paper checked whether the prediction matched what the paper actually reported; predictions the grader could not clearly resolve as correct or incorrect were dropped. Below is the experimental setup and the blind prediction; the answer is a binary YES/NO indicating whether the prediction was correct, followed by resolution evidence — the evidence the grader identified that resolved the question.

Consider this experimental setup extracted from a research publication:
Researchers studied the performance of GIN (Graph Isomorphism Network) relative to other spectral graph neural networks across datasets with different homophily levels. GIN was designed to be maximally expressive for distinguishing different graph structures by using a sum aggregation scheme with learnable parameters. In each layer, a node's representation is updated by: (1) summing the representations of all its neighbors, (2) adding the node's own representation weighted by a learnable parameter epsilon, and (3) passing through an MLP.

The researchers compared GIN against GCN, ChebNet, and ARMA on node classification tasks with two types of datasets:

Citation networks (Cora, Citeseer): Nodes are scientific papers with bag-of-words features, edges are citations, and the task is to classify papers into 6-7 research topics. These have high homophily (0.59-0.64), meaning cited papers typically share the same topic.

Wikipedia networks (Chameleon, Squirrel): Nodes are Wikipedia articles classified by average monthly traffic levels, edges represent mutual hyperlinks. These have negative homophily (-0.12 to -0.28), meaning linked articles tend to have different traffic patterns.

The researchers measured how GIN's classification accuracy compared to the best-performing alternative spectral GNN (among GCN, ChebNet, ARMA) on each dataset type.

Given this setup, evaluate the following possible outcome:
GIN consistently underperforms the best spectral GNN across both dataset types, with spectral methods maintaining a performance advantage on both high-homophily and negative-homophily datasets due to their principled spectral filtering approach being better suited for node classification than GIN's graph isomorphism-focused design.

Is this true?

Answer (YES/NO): NO